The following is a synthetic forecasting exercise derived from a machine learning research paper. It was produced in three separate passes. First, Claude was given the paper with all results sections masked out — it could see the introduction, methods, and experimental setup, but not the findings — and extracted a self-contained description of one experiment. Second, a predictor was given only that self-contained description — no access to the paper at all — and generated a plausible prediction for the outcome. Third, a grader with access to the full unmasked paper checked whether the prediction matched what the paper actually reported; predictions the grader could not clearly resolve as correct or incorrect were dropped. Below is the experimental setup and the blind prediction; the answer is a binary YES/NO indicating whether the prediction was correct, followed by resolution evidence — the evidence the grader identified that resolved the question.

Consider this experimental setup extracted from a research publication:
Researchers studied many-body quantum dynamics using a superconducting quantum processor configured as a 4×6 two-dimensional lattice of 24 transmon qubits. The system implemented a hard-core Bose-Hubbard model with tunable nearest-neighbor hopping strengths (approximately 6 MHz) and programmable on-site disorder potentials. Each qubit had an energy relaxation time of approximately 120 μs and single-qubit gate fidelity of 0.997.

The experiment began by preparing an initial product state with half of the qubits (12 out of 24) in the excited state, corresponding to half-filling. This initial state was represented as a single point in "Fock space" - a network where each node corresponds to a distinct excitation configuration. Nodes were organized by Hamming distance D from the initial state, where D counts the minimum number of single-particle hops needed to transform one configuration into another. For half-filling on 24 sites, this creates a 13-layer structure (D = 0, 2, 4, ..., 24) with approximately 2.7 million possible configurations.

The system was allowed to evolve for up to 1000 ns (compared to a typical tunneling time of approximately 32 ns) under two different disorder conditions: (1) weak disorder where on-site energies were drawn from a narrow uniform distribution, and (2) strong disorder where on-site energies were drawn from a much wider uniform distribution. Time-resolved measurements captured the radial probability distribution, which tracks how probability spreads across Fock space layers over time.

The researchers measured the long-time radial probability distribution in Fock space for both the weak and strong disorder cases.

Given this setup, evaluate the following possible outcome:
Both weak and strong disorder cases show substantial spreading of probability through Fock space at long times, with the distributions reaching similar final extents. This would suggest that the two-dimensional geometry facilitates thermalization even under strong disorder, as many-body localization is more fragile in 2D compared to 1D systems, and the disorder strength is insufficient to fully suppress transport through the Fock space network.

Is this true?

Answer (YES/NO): NO